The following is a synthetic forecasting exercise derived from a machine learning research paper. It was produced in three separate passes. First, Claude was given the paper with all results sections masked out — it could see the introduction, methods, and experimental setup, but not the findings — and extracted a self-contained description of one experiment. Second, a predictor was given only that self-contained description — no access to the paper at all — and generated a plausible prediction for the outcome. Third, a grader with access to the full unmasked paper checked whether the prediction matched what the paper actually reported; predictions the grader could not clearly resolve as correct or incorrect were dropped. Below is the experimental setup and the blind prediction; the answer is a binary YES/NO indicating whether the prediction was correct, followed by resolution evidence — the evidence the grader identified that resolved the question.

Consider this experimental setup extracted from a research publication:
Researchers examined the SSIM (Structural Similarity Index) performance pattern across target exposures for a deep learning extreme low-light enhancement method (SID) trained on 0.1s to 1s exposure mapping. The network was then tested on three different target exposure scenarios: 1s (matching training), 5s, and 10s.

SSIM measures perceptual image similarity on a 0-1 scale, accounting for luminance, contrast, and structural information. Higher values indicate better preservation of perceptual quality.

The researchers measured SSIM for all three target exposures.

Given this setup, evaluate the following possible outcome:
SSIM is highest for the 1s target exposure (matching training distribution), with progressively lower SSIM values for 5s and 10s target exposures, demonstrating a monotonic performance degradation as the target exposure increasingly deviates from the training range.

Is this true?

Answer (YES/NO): YES